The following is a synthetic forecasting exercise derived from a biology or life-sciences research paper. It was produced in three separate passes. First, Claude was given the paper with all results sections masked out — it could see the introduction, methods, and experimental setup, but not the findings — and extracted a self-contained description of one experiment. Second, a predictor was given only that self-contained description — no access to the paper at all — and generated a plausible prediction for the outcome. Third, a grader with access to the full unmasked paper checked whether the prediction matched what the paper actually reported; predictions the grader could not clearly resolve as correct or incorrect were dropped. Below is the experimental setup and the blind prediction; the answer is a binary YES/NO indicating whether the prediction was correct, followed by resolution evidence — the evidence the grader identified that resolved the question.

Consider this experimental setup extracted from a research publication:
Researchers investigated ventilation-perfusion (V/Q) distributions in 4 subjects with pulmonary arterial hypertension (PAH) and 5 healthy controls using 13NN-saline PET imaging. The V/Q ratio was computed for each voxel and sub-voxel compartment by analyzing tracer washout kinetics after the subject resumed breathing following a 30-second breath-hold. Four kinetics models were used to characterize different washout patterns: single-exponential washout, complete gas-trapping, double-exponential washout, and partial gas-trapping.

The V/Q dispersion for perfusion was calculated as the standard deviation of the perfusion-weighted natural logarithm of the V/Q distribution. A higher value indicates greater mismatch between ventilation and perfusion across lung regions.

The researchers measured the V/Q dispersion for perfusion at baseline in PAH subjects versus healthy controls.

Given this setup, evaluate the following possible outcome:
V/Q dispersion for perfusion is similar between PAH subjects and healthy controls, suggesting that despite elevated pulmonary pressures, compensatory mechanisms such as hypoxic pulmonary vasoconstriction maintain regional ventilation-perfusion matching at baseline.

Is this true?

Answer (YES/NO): NO